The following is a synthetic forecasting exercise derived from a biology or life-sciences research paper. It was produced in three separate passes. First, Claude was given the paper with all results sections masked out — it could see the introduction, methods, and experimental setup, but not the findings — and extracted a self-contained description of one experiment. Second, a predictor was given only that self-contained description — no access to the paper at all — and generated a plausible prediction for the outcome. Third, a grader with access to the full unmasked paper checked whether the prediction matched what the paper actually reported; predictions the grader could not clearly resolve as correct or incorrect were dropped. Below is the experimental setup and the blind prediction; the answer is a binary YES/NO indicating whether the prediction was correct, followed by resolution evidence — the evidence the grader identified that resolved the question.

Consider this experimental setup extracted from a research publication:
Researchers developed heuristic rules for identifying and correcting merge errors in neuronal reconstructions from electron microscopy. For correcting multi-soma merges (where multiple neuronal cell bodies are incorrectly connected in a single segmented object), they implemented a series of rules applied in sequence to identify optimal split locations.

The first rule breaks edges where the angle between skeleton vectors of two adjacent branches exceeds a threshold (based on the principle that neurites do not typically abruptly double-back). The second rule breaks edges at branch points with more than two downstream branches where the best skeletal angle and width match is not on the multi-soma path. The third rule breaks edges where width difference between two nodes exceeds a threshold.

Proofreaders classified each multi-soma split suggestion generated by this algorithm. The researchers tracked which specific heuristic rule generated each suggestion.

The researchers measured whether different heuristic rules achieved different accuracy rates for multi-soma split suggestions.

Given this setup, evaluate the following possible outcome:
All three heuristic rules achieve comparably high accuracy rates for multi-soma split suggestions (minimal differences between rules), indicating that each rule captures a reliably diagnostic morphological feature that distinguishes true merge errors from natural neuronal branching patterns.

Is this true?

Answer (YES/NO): NO